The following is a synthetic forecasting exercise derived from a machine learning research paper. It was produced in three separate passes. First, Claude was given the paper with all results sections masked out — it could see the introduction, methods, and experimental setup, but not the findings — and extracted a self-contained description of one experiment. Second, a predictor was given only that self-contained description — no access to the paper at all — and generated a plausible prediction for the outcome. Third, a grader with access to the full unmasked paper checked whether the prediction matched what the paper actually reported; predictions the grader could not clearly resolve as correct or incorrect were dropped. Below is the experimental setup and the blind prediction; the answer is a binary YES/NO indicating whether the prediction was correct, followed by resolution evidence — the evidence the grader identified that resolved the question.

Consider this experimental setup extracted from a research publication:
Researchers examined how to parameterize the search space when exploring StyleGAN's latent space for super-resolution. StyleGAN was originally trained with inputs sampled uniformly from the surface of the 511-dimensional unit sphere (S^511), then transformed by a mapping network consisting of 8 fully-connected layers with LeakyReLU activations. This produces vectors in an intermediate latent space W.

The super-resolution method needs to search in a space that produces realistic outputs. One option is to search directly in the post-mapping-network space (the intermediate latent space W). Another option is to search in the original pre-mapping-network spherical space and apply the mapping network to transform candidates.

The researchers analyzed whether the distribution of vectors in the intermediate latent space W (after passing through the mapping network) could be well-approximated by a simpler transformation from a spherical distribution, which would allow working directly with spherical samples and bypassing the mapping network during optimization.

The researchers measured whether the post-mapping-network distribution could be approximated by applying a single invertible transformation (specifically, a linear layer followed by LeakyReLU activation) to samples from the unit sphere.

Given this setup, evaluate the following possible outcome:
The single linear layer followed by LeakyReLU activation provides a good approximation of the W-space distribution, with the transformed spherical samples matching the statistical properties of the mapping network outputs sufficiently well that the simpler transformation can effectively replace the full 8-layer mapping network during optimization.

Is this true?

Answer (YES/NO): YES